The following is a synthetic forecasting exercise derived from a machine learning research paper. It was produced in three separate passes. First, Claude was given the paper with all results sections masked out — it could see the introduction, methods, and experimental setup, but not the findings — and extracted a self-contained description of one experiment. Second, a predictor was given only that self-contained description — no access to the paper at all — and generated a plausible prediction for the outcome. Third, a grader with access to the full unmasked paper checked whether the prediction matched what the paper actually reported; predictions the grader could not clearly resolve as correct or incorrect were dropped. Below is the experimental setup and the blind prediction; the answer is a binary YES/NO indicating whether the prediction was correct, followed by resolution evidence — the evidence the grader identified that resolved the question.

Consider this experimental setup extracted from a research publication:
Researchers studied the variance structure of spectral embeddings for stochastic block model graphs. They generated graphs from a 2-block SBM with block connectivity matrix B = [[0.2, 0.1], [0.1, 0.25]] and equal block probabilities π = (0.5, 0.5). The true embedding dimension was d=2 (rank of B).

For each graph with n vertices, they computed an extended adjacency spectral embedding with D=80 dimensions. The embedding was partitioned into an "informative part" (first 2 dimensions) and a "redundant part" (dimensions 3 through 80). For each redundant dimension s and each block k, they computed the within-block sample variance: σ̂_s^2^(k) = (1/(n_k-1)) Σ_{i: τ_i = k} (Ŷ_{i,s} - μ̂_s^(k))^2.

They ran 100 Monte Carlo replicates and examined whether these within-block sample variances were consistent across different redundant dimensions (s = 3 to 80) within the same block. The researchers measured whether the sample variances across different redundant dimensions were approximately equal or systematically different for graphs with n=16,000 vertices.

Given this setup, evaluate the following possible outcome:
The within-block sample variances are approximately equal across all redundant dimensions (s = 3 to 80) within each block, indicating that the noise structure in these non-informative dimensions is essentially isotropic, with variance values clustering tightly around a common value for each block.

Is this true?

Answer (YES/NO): YES